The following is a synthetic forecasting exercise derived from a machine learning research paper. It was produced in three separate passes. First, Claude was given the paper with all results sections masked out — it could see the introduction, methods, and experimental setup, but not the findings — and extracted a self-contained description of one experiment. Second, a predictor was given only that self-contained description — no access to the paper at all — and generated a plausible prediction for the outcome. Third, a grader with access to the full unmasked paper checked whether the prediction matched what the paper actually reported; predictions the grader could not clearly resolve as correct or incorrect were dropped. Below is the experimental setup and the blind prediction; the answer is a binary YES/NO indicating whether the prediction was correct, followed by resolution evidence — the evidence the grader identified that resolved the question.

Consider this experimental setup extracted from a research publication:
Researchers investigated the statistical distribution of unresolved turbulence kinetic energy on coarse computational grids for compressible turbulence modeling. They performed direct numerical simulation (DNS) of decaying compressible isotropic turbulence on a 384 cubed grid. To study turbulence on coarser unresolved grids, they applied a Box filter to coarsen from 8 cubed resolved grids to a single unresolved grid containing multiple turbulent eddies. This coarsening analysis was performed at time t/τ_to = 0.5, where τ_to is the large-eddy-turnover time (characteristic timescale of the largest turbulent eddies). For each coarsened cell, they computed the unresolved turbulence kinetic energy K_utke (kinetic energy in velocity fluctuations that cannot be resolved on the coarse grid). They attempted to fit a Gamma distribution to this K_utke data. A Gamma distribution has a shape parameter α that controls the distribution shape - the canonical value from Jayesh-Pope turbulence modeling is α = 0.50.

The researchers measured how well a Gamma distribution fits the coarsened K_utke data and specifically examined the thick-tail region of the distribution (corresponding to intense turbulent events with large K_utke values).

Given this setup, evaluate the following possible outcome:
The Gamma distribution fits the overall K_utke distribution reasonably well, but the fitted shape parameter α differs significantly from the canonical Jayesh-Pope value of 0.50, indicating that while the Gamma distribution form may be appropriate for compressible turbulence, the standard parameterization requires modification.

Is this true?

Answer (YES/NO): YES